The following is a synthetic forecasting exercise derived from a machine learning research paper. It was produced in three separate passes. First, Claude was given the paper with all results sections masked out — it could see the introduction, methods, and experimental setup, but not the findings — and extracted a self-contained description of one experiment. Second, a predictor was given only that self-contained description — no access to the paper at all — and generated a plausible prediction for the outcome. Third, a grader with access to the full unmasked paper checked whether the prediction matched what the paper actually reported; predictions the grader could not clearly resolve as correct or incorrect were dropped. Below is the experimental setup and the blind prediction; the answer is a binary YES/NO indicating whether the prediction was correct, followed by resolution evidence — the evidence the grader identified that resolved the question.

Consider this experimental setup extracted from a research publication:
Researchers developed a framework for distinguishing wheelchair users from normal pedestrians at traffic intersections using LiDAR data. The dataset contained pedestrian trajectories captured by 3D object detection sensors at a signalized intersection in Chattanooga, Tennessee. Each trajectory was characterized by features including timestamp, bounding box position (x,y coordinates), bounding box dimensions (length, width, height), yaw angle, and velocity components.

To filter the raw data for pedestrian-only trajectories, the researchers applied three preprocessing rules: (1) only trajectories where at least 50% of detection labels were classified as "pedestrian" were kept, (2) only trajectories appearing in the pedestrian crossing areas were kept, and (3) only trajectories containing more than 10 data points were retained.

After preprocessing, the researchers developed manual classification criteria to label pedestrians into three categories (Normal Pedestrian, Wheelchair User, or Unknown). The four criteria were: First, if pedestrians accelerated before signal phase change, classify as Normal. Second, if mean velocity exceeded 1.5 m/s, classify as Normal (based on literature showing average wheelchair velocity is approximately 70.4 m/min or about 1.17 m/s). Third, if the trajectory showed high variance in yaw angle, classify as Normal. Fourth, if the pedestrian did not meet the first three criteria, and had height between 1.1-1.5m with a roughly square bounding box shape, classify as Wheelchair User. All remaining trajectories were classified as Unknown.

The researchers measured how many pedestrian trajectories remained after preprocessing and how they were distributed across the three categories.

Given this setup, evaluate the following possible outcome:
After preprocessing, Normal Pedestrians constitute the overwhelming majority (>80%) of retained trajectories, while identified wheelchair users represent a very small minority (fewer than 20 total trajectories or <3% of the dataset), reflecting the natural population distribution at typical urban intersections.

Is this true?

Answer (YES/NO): NO